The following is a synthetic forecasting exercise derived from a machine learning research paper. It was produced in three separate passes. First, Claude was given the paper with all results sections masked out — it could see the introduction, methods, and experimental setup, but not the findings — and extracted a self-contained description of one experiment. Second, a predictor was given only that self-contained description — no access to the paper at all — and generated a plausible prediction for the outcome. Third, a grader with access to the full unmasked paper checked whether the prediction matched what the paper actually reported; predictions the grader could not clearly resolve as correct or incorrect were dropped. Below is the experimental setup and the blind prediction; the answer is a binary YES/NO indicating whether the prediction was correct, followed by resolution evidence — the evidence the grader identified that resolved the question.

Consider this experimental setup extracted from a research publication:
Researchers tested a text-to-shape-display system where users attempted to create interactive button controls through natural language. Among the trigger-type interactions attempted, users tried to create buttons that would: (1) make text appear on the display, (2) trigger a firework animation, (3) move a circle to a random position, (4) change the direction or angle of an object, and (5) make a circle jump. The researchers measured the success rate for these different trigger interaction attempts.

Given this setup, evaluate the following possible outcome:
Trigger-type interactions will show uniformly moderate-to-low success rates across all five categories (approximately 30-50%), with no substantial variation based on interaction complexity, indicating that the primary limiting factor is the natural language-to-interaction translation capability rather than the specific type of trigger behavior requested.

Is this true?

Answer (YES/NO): NO